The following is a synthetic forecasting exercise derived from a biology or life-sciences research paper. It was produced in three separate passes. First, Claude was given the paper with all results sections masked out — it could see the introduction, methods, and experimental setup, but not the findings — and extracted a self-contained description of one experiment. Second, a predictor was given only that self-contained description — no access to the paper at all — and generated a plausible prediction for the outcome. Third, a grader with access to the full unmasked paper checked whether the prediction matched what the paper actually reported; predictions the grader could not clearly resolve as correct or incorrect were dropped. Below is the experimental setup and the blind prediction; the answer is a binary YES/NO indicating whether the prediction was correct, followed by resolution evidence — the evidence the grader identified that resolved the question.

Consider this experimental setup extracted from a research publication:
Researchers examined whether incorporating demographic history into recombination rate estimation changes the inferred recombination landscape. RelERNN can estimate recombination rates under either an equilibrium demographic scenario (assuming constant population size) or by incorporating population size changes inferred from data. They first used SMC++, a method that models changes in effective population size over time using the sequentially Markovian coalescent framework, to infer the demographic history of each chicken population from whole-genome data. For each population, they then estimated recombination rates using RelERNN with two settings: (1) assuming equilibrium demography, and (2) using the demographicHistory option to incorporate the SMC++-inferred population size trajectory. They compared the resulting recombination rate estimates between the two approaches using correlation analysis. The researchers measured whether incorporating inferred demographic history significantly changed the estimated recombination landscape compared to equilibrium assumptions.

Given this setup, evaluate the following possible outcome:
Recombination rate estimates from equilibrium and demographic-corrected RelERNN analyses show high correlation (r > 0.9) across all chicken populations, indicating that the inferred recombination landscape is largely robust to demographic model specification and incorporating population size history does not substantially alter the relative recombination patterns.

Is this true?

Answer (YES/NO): NO